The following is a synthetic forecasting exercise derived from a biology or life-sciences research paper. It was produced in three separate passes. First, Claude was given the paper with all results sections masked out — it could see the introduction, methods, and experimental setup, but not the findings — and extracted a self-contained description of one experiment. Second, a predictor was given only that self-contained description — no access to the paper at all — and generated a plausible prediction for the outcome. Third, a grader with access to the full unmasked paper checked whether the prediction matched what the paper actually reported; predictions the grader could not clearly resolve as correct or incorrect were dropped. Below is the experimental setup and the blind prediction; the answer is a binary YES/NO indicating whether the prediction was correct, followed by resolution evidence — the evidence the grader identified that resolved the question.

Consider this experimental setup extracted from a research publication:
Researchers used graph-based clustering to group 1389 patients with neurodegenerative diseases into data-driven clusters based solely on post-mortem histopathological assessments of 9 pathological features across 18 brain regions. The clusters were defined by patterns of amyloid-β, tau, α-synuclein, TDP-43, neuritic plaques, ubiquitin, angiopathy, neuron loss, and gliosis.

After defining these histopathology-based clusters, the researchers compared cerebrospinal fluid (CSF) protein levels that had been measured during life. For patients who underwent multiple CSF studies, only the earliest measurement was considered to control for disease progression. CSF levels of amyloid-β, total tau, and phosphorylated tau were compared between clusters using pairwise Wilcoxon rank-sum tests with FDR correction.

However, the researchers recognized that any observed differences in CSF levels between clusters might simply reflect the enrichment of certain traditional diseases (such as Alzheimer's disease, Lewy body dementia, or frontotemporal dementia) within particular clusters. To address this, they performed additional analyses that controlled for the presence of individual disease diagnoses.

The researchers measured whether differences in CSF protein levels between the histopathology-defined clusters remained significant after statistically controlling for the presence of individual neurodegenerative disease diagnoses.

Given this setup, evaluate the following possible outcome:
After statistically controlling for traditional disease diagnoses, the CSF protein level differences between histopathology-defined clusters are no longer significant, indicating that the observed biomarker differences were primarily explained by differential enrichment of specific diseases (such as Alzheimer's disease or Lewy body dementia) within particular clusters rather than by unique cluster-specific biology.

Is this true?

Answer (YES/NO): NO